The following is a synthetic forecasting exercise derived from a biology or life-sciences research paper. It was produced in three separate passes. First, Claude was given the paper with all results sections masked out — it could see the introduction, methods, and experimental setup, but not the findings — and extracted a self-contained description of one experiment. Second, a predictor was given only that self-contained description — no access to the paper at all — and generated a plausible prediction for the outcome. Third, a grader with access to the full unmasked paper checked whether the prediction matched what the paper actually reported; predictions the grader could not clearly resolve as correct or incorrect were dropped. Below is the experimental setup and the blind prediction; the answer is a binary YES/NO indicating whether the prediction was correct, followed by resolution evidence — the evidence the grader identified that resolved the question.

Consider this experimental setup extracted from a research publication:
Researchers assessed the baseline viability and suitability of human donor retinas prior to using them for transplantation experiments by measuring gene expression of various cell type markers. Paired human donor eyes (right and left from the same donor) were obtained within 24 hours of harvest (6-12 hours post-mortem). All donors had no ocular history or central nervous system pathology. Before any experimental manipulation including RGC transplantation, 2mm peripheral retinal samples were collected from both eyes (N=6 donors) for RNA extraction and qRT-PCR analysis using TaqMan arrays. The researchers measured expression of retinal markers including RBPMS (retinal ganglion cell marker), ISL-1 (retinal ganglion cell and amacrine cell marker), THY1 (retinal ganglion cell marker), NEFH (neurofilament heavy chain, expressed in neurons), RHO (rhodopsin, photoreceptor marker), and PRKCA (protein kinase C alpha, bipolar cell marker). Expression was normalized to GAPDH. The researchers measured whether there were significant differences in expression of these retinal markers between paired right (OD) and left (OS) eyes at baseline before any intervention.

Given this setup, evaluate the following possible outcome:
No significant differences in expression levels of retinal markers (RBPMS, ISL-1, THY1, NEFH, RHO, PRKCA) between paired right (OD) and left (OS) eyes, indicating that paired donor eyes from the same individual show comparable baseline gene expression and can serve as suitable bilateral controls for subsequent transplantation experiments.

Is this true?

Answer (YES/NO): YES